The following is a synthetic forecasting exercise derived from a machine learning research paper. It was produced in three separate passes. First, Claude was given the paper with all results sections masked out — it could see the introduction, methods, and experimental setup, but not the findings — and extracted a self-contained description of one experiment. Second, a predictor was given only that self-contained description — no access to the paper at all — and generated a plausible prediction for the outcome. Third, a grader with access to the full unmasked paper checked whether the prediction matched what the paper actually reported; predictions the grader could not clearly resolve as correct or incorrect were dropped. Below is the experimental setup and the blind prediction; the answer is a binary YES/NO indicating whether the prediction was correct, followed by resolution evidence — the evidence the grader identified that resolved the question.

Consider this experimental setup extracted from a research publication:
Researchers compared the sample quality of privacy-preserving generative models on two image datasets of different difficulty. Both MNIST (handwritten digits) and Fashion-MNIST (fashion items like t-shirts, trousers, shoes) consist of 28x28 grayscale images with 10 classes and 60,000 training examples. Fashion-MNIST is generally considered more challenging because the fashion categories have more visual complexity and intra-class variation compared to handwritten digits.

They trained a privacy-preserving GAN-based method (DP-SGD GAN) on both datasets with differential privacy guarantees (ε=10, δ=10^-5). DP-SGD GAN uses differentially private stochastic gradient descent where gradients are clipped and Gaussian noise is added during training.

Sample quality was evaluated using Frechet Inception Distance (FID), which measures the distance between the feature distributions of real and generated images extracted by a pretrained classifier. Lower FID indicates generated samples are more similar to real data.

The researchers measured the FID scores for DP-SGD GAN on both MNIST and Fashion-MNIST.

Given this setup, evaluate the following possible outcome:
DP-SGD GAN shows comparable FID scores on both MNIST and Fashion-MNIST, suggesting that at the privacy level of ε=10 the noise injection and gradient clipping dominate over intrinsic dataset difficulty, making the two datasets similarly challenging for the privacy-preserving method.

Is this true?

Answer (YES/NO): NO